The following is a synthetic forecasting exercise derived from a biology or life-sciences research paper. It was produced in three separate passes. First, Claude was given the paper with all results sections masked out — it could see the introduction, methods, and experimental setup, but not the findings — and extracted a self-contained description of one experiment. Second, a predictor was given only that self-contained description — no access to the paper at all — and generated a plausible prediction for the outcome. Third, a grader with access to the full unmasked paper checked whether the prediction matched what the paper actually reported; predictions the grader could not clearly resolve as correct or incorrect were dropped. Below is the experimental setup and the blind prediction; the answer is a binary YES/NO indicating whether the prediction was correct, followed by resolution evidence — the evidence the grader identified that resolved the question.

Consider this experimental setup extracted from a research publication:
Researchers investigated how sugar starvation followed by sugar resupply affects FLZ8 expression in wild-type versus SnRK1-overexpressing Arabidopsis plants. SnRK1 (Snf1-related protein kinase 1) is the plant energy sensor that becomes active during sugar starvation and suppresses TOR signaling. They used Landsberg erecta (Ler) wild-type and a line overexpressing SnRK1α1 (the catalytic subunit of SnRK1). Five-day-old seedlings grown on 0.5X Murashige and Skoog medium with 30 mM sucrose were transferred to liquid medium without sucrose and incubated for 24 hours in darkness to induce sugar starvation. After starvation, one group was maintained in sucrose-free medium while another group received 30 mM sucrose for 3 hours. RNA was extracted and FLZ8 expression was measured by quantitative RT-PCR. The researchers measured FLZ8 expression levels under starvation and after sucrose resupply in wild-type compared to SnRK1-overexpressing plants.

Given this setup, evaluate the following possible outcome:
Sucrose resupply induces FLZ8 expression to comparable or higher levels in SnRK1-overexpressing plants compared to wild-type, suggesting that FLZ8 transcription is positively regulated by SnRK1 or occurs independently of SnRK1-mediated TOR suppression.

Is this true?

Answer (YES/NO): NO